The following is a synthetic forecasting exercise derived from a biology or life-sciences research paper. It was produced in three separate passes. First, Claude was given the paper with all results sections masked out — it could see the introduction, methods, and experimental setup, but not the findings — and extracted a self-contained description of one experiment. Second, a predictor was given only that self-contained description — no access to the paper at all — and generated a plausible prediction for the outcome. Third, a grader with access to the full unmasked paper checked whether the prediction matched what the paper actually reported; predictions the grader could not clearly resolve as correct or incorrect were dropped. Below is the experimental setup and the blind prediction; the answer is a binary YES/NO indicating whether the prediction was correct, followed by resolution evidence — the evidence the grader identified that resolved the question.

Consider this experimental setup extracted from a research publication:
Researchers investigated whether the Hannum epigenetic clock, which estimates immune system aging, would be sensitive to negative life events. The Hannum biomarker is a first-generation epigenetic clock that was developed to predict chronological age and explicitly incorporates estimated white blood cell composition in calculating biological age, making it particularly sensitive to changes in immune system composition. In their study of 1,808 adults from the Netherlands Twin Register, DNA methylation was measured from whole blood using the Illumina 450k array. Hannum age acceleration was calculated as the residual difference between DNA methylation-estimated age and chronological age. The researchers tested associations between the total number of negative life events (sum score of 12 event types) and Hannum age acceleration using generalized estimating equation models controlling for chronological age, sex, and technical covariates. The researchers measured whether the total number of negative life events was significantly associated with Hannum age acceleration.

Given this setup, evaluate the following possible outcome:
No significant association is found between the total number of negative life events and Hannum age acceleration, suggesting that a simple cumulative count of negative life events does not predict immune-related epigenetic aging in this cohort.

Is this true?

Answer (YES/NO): YES